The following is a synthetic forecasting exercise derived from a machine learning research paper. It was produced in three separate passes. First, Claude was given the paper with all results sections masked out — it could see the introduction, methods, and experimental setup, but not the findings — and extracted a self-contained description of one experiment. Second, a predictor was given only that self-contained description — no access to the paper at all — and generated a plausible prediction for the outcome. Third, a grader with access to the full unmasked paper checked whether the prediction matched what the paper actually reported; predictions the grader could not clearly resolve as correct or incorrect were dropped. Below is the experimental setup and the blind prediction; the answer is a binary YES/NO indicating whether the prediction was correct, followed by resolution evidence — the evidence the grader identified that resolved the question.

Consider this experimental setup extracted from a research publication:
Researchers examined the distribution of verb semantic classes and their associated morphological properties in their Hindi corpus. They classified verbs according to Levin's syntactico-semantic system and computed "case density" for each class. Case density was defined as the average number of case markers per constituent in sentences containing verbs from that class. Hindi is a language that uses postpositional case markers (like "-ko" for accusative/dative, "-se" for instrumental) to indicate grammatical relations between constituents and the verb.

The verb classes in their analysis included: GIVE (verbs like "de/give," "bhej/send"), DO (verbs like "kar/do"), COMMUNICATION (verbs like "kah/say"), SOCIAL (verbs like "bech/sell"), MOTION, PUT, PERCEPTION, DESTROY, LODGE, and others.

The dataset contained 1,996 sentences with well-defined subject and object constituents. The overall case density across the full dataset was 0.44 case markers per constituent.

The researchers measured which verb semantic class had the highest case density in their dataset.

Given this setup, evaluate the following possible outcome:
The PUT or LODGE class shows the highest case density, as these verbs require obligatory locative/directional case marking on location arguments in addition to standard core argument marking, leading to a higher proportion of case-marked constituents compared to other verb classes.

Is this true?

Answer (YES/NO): NO